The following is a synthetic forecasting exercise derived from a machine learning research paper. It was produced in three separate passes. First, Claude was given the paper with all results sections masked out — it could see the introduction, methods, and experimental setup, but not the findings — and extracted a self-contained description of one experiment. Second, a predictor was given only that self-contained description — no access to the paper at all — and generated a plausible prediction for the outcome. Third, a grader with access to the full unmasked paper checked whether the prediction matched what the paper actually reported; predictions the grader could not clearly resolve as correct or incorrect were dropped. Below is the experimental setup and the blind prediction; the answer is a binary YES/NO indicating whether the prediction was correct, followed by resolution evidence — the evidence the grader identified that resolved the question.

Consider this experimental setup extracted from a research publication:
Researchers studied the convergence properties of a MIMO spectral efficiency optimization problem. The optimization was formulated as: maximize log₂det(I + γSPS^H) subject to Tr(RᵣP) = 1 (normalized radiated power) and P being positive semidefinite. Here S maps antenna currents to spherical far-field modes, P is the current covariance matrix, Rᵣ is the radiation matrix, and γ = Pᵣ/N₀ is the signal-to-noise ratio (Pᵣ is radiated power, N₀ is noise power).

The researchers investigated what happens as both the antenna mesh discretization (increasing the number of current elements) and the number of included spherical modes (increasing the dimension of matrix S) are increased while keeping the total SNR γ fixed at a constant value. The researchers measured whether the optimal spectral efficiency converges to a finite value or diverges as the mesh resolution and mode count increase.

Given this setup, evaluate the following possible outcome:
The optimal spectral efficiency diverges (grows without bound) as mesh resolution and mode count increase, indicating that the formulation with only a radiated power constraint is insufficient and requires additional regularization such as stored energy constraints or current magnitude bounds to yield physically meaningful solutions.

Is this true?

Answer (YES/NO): NO